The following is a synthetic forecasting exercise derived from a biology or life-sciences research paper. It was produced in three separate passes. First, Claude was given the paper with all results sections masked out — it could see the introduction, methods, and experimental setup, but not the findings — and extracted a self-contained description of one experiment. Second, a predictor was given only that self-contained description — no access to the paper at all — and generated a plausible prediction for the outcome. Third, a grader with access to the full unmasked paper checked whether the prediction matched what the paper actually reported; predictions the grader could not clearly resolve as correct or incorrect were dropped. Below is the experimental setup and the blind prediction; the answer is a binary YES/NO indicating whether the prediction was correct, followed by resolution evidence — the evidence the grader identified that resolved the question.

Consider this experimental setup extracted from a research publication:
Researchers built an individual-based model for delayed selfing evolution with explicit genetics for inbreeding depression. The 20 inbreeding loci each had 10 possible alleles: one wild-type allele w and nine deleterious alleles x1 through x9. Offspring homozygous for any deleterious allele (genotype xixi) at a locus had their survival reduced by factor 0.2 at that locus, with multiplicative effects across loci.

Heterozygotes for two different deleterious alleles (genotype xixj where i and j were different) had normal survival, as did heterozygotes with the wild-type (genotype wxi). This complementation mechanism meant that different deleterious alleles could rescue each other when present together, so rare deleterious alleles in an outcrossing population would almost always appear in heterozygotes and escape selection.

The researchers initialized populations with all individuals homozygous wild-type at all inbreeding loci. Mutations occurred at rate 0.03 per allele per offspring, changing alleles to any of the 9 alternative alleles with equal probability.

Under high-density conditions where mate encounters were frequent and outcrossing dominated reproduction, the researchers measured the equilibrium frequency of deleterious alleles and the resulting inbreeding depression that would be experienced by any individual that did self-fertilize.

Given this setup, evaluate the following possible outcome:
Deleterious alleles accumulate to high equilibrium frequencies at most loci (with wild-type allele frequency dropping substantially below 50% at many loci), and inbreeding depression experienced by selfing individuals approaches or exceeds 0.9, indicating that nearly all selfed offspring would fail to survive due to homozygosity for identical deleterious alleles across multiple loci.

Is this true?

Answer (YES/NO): NO